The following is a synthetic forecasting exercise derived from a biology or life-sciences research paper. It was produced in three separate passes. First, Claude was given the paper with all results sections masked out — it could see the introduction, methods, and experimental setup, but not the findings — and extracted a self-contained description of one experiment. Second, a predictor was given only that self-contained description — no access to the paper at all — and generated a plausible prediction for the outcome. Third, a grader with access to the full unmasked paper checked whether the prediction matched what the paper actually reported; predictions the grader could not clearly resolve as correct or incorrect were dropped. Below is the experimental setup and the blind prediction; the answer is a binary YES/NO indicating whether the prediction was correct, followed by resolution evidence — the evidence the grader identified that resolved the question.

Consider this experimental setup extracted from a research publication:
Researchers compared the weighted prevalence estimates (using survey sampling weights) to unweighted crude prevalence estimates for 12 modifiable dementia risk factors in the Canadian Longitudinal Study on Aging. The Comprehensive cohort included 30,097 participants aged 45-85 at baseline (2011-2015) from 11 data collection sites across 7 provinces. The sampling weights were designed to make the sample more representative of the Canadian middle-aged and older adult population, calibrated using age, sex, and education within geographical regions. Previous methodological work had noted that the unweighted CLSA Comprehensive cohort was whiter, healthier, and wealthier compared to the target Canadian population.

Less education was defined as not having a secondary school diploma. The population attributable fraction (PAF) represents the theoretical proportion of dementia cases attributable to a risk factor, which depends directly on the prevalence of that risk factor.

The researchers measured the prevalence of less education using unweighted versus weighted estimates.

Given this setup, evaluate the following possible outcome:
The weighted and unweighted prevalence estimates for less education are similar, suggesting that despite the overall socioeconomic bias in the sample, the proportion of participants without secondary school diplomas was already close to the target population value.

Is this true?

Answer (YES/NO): NO